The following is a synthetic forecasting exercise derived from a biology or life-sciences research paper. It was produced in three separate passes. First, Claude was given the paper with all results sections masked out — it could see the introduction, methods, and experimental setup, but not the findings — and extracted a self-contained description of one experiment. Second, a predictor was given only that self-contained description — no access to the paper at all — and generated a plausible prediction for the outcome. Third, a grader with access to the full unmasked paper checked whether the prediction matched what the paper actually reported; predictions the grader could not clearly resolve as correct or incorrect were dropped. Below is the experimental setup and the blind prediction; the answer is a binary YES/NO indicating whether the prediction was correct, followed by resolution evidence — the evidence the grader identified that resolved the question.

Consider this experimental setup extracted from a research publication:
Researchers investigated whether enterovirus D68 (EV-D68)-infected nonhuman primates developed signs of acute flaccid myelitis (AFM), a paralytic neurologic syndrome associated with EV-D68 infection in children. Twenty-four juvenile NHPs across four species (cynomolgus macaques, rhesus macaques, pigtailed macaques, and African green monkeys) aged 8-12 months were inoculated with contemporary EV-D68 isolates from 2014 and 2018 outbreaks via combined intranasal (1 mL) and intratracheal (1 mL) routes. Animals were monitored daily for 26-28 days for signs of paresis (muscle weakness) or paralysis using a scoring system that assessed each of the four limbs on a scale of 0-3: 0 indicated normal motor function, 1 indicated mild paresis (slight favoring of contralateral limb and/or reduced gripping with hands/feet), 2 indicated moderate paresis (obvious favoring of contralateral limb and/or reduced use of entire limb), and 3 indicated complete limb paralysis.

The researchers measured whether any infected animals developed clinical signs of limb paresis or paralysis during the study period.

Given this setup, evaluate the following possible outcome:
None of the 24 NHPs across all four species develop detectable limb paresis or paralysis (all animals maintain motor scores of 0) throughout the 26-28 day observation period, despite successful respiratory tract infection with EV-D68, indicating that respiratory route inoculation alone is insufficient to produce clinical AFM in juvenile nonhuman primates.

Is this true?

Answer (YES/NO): YES